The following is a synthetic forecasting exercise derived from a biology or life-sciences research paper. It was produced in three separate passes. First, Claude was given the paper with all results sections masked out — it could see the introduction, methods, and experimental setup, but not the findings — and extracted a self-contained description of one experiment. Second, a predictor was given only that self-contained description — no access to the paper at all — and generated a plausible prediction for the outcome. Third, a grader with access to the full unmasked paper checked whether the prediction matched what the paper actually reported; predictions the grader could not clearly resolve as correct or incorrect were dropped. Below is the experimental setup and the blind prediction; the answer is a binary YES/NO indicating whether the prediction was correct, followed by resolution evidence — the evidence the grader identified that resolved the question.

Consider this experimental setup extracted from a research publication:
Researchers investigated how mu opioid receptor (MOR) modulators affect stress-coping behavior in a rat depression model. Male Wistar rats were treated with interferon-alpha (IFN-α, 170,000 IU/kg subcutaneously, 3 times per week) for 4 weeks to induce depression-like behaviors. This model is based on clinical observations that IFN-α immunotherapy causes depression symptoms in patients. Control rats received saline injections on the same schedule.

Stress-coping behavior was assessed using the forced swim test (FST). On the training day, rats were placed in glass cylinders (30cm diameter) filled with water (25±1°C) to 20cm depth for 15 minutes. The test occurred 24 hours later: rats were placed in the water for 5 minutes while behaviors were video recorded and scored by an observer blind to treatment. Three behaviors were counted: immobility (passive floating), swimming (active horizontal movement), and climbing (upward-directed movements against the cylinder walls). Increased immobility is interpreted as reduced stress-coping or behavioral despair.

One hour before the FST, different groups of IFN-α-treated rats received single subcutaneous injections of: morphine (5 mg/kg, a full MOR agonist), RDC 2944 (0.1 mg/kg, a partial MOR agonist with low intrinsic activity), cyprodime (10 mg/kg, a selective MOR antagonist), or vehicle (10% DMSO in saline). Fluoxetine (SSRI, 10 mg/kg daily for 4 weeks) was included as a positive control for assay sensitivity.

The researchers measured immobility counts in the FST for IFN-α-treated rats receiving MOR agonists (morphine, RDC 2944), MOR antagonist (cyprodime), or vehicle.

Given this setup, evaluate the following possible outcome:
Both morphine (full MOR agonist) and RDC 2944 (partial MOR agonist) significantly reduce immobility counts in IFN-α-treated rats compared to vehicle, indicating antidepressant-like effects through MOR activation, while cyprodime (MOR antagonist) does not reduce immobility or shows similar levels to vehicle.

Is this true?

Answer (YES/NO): NO